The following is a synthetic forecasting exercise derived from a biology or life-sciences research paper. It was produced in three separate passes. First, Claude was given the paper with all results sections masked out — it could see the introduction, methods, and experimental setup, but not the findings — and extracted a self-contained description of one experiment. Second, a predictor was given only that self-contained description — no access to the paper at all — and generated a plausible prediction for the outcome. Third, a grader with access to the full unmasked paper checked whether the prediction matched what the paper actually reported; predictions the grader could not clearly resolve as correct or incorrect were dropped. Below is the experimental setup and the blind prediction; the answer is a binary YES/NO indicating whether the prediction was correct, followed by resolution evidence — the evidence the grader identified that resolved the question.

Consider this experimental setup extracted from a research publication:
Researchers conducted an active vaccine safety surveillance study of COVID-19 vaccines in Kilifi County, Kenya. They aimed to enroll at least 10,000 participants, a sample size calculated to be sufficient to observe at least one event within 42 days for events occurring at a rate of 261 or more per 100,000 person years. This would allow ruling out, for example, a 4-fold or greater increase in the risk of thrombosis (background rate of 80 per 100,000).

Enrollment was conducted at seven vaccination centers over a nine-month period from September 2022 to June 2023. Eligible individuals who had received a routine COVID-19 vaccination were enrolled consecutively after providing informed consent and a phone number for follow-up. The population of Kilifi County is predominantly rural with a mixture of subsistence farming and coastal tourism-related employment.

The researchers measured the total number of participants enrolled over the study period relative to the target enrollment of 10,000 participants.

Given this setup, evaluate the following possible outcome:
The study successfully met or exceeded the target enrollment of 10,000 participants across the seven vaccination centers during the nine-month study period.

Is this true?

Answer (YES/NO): NO